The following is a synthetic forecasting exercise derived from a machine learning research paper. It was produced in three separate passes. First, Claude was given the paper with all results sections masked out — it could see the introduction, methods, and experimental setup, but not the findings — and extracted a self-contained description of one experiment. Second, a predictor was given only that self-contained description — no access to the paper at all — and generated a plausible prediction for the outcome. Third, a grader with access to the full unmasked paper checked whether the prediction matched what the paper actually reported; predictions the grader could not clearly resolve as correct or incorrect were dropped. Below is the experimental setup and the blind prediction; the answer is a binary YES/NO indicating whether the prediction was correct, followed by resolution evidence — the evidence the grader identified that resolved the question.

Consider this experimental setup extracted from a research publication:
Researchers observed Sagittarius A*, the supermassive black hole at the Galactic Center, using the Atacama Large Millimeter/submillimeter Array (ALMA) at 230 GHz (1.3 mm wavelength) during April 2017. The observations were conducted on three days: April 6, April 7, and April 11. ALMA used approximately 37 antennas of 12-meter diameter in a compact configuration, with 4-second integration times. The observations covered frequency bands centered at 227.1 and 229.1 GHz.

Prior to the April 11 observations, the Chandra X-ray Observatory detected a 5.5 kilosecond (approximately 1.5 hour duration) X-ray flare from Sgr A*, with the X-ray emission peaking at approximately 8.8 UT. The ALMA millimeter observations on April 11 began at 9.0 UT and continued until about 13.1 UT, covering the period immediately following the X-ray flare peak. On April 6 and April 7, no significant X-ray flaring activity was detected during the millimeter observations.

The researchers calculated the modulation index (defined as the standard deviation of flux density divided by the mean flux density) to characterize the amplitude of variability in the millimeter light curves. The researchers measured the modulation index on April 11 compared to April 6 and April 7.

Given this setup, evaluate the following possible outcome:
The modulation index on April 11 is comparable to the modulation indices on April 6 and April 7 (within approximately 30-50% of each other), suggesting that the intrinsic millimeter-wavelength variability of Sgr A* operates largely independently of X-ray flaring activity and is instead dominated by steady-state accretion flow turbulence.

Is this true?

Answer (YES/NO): NO